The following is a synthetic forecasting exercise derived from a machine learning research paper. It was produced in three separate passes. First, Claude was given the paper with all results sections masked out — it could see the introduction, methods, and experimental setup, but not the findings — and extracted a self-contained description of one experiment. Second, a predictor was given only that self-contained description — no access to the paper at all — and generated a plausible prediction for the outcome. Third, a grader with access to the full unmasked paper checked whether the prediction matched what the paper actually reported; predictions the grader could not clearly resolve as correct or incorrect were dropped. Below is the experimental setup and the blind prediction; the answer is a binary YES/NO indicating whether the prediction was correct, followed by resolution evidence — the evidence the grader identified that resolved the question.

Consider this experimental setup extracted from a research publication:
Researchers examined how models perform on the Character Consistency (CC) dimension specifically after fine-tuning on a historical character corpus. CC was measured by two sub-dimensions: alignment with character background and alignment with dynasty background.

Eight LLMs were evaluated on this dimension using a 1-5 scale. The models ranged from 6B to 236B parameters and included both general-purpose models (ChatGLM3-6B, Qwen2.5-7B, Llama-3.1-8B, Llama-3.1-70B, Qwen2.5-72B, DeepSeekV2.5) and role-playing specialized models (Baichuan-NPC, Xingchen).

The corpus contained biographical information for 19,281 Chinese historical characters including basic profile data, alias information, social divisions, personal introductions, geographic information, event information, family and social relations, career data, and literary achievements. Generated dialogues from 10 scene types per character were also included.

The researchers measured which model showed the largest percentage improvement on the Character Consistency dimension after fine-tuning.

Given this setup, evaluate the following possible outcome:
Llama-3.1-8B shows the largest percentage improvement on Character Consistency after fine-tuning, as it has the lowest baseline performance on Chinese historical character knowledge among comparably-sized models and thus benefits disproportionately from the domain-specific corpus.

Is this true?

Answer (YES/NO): NO